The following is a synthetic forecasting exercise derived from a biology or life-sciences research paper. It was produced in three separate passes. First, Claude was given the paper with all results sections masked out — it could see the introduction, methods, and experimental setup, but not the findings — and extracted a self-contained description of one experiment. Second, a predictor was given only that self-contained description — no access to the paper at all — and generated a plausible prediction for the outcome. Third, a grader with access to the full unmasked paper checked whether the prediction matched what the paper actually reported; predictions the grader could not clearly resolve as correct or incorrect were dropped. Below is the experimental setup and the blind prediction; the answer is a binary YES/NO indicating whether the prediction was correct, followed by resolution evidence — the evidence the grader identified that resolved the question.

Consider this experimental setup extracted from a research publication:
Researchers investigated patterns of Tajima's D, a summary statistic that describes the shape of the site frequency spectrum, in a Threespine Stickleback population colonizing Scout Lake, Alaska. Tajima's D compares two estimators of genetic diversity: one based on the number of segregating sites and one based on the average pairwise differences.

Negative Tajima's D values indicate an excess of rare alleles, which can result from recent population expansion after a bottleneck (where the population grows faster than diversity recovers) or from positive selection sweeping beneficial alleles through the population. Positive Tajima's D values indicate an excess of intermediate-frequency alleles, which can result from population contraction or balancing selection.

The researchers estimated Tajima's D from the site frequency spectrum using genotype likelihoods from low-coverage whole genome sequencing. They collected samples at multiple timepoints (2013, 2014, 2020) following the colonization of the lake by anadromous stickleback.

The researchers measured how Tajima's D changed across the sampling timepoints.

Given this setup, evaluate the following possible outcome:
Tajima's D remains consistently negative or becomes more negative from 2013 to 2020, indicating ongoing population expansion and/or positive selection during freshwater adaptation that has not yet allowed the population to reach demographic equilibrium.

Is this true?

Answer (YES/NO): NO